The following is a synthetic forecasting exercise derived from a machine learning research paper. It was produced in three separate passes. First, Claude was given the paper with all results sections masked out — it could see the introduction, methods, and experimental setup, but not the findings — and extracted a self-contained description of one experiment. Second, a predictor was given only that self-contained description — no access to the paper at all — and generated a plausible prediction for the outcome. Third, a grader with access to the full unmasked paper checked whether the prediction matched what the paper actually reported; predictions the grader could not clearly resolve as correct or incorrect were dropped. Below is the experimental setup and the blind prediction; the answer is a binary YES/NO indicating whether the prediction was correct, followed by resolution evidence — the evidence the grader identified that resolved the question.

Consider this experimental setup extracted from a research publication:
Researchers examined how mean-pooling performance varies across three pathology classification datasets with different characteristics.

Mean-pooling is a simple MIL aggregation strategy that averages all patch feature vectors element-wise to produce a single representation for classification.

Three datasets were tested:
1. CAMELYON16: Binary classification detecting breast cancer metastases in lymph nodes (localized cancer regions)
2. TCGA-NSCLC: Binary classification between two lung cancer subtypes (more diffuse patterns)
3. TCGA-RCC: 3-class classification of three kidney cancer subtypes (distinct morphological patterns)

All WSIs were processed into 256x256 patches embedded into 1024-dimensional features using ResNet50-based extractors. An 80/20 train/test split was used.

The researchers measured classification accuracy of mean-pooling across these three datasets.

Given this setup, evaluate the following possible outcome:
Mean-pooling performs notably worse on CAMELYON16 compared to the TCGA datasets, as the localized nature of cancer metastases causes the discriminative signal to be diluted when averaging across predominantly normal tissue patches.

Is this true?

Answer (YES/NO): YES